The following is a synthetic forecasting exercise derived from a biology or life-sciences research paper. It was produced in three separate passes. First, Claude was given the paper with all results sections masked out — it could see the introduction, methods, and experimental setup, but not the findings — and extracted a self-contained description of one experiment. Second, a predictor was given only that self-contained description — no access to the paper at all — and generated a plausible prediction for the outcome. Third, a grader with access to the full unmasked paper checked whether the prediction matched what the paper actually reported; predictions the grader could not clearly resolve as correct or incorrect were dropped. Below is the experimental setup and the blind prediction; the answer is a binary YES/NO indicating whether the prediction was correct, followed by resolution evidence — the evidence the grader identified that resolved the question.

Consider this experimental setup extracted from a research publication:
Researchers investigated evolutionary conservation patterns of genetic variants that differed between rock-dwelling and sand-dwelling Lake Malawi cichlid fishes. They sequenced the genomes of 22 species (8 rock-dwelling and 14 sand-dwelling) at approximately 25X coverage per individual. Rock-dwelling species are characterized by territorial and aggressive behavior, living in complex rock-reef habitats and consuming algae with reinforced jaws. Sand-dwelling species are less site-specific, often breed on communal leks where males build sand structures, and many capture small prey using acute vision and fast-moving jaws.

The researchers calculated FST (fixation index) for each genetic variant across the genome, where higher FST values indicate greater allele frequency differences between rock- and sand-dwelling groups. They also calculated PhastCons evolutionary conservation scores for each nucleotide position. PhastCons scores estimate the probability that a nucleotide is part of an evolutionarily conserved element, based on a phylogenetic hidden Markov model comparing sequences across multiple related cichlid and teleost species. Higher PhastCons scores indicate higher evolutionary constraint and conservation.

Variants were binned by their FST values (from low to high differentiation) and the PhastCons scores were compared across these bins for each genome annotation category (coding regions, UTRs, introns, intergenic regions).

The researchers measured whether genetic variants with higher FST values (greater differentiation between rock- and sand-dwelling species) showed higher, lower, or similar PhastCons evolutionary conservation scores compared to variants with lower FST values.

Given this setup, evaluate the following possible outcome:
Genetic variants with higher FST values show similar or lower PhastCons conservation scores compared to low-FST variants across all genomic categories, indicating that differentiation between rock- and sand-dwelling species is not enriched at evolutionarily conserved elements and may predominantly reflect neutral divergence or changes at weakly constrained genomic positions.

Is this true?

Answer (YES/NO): NO